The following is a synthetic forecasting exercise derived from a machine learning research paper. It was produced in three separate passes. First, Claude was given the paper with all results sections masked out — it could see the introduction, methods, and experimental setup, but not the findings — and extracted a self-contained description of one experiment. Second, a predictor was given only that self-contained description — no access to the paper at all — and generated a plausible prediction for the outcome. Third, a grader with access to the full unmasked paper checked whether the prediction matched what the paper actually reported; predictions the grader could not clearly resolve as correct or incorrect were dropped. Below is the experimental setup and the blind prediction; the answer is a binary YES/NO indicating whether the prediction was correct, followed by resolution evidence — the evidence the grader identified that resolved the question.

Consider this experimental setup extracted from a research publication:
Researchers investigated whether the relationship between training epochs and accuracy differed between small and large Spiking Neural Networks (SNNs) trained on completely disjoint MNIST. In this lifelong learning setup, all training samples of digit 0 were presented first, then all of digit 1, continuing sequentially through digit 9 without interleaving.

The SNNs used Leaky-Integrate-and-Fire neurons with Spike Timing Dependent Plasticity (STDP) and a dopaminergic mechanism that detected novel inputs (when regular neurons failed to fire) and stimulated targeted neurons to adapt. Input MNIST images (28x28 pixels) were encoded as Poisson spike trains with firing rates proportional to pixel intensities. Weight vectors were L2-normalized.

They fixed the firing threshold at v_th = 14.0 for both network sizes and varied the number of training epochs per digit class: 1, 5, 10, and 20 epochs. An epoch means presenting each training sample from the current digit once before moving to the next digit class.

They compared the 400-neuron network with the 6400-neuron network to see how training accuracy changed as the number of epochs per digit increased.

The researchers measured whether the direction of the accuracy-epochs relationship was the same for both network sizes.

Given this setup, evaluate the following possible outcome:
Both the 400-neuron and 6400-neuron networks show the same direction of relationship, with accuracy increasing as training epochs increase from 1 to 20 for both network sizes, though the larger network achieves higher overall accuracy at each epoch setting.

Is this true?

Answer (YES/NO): NO